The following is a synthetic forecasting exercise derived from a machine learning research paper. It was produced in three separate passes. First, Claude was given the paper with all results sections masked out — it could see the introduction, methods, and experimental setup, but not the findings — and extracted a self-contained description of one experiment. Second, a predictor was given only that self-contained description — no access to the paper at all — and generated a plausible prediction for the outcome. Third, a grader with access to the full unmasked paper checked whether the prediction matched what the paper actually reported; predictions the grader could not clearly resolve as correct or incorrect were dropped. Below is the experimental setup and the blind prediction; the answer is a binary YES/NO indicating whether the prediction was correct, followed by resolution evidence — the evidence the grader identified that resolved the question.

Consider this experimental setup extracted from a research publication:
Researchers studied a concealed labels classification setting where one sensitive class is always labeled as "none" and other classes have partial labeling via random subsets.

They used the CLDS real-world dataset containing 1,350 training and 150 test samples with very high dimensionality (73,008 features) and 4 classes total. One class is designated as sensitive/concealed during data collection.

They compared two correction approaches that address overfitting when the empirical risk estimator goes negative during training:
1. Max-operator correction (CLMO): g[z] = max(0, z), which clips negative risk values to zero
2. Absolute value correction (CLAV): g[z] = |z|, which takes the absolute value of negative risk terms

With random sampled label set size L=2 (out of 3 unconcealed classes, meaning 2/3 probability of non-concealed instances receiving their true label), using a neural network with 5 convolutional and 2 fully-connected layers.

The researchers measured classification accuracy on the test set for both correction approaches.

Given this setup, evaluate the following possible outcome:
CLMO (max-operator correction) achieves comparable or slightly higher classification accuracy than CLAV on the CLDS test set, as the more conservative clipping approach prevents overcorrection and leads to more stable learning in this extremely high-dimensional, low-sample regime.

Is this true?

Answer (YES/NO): NO